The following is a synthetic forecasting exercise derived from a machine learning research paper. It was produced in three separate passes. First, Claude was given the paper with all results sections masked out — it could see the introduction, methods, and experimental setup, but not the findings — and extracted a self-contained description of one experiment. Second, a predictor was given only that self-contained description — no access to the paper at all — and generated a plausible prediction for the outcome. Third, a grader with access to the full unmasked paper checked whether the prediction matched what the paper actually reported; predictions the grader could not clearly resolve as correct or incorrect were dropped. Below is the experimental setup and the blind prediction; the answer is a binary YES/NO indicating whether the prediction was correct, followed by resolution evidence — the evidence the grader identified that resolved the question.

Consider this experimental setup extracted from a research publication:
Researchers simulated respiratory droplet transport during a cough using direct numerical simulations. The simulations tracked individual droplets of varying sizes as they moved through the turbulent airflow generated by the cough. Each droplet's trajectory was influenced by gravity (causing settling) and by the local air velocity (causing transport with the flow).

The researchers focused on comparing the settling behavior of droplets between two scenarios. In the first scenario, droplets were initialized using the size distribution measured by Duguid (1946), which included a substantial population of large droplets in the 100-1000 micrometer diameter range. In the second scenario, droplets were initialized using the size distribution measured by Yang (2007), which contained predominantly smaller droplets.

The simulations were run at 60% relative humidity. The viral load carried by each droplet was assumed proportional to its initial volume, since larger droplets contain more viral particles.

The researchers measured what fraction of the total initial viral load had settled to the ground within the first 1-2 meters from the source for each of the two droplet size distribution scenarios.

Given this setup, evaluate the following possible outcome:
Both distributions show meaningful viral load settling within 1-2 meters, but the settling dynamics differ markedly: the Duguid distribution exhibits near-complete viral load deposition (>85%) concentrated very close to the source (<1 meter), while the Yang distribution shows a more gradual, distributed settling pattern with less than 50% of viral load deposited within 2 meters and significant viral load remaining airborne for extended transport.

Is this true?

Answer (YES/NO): NO